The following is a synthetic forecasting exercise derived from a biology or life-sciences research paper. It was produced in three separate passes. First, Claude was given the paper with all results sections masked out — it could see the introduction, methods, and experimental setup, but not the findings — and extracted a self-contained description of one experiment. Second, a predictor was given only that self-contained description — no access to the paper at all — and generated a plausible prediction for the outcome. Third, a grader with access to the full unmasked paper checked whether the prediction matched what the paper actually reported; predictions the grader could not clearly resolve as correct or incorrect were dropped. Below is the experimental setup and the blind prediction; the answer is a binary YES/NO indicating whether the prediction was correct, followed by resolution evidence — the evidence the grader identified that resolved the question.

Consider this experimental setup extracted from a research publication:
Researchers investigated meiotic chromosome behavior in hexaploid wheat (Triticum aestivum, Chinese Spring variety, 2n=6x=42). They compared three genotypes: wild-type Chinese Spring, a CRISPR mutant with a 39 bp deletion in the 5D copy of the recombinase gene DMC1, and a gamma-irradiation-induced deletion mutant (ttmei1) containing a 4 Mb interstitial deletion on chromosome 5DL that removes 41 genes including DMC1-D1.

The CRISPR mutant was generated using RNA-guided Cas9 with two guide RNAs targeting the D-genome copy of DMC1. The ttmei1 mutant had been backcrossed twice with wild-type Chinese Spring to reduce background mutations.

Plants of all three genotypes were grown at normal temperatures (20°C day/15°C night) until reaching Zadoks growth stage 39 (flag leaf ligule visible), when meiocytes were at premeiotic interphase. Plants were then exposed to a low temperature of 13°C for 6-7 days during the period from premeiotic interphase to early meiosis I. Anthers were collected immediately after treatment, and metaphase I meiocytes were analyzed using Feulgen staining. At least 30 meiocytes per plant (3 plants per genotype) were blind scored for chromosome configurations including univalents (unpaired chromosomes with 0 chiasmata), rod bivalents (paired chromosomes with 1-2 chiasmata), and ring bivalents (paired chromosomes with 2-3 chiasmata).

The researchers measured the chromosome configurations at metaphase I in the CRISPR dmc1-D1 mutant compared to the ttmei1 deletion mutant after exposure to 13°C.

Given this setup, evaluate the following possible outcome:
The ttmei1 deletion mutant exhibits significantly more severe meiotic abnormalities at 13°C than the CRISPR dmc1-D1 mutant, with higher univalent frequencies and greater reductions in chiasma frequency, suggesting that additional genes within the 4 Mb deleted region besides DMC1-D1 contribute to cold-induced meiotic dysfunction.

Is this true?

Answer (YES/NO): NO